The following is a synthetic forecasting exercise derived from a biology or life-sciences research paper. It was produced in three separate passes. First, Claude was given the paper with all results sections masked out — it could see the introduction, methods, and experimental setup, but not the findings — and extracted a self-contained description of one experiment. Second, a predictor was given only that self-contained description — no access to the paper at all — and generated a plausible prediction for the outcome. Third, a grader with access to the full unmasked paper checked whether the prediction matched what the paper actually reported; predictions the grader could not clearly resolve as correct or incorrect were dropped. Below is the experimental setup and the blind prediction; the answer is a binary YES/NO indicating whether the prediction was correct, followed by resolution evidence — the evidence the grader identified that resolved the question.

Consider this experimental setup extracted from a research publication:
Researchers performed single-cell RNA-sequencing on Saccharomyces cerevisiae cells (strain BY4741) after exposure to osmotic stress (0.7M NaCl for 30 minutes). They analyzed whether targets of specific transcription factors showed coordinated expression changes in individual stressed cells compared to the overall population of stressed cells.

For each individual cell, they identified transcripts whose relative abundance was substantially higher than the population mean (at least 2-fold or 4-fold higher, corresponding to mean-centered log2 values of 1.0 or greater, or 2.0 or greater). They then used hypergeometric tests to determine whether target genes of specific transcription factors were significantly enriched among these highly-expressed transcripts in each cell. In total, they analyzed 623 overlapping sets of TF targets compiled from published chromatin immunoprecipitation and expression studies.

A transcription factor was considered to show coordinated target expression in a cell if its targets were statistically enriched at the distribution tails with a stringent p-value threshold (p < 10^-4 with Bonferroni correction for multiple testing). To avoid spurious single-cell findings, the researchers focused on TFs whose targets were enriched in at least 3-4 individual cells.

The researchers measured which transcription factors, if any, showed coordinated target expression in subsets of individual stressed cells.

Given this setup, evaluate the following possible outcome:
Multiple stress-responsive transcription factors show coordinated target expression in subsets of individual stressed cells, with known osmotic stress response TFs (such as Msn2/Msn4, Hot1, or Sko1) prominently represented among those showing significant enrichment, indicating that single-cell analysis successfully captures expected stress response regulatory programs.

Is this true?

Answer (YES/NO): YES